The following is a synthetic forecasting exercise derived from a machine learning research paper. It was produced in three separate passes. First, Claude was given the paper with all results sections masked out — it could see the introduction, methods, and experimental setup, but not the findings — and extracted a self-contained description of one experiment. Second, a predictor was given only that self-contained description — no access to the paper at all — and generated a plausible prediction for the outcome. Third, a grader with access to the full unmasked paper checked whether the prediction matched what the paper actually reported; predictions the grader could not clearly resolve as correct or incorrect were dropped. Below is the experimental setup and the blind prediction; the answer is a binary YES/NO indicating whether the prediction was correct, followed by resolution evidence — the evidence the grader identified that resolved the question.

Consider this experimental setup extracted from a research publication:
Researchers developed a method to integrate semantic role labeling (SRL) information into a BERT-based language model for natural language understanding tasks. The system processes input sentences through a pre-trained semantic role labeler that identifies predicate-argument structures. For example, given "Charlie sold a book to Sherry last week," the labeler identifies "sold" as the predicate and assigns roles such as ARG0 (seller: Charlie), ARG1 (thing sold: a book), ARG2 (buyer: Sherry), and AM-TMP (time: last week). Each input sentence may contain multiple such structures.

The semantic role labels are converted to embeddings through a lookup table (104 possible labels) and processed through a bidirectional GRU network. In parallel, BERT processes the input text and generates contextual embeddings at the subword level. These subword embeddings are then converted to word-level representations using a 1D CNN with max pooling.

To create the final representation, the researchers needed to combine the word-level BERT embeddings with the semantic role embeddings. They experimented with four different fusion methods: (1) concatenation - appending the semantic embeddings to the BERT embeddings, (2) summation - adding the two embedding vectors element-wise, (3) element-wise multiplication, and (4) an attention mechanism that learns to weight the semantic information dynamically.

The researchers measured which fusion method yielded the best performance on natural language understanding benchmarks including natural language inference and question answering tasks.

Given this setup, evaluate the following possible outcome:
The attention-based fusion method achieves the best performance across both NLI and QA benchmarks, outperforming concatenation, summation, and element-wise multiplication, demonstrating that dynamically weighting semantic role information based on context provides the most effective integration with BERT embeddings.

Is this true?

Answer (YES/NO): NO